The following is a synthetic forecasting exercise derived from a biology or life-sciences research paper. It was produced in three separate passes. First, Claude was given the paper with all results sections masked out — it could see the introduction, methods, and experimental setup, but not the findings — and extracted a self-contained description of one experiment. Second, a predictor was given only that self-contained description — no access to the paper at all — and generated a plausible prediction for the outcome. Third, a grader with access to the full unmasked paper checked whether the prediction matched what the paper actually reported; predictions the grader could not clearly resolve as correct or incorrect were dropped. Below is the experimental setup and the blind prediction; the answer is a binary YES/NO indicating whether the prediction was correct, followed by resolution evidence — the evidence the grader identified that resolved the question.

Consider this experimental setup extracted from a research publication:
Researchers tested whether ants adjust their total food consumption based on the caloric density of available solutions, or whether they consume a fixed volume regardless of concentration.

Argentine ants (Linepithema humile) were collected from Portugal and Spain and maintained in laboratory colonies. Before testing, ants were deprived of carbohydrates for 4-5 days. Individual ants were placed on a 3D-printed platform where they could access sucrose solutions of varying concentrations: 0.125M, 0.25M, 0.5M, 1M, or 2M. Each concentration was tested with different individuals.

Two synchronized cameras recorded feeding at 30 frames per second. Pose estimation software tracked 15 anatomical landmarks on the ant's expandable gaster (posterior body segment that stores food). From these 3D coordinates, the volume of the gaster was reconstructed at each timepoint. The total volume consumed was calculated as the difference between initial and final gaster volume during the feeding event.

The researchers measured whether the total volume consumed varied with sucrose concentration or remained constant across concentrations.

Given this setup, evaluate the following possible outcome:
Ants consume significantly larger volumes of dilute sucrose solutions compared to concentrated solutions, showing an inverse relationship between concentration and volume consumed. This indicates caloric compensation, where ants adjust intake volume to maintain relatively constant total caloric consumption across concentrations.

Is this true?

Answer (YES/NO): NO